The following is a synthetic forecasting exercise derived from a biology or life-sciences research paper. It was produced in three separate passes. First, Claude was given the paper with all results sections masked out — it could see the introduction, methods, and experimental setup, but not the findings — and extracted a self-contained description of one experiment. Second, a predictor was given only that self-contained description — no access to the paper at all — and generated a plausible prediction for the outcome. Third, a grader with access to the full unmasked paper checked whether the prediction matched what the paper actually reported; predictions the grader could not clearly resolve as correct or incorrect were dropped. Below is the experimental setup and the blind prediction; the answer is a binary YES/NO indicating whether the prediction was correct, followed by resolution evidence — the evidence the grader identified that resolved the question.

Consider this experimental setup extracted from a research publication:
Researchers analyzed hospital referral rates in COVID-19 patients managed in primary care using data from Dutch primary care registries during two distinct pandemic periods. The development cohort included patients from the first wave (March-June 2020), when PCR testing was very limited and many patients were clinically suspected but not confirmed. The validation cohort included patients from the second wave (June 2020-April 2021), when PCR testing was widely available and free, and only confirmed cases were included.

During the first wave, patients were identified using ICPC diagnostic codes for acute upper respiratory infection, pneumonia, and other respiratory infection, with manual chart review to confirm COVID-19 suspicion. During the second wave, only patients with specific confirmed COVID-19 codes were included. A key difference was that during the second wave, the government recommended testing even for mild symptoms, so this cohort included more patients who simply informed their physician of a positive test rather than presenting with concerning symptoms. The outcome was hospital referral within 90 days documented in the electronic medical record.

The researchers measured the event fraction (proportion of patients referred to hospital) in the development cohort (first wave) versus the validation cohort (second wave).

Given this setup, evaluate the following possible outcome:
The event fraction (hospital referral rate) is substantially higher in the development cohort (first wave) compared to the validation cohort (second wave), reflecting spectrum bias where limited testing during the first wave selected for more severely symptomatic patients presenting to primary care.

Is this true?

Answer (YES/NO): YES